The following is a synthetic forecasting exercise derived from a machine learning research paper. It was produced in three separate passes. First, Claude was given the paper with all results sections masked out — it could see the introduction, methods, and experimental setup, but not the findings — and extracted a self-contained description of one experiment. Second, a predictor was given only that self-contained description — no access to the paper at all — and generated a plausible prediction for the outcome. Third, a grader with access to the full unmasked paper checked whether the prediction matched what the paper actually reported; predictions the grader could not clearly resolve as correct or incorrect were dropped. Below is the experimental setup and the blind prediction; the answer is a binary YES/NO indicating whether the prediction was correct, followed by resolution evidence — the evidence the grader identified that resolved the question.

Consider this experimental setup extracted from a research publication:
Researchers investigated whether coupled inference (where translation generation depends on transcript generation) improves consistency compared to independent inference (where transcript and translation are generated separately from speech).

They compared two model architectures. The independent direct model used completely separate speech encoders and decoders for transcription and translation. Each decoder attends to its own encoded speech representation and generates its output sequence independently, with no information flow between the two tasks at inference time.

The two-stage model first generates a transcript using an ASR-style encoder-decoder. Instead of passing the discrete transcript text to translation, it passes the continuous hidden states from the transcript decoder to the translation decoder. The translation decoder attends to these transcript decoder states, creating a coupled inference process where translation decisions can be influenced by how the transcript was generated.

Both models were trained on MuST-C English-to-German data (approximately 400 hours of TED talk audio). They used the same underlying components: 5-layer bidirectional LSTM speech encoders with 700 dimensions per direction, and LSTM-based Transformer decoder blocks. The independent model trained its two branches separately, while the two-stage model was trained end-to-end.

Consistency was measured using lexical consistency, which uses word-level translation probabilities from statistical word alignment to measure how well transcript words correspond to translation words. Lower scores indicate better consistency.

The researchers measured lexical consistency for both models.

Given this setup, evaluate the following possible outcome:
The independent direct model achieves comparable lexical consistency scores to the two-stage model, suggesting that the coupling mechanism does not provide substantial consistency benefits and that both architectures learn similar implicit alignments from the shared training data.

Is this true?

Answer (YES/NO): NO